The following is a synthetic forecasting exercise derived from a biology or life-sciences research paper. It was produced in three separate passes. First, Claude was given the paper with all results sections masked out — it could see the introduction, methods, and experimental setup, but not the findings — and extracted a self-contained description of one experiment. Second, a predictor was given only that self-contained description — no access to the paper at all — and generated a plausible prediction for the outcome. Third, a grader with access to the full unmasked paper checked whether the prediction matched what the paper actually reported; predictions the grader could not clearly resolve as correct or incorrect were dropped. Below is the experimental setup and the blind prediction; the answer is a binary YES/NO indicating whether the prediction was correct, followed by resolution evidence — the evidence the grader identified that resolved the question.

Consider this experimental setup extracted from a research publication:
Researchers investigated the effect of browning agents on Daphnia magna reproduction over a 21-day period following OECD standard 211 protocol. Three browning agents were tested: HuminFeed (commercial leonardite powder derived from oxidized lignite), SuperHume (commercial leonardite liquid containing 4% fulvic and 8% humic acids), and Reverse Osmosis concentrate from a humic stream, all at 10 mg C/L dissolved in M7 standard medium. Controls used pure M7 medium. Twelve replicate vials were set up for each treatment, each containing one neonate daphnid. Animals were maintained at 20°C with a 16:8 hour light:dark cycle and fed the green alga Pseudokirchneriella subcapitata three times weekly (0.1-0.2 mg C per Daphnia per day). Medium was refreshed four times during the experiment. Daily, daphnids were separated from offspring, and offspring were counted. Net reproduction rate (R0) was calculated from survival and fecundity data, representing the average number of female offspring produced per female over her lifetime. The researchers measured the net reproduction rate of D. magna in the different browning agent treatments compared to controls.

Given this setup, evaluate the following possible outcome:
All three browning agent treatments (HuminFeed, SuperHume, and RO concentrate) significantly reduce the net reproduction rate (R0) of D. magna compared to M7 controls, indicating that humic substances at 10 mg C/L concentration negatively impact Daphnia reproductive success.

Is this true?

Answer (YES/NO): NO